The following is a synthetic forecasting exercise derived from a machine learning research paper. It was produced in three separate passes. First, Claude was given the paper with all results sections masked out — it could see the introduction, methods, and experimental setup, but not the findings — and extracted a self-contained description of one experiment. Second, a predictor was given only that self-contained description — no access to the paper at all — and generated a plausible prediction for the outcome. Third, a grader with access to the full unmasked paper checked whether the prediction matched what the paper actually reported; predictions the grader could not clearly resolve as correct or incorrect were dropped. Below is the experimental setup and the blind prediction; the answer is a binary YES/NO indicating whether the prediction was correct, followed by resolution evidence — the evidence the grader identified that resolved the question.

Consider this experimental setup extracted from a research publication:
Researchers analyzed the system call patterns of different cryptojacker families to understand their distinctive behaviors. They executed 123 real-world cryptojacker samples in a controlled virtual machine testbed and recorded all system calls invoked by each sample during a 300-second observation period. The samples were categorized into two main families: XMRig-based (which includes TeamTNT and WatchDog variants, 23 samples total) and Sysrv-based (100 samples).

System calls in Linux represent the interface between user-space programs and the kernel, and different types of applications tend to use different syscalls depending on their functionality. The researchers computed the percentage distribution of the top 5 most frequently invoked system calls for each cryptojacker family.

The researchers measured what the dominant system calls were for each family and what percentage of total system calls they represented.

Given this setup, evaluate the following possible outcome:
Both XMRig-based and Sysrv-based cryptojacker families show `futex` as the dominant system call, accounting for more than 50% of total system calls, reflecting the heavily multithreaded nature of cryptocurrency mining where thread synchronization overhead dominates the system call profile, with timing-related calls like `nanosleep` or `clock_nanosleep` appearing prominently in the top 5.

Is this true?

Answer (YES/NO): NO